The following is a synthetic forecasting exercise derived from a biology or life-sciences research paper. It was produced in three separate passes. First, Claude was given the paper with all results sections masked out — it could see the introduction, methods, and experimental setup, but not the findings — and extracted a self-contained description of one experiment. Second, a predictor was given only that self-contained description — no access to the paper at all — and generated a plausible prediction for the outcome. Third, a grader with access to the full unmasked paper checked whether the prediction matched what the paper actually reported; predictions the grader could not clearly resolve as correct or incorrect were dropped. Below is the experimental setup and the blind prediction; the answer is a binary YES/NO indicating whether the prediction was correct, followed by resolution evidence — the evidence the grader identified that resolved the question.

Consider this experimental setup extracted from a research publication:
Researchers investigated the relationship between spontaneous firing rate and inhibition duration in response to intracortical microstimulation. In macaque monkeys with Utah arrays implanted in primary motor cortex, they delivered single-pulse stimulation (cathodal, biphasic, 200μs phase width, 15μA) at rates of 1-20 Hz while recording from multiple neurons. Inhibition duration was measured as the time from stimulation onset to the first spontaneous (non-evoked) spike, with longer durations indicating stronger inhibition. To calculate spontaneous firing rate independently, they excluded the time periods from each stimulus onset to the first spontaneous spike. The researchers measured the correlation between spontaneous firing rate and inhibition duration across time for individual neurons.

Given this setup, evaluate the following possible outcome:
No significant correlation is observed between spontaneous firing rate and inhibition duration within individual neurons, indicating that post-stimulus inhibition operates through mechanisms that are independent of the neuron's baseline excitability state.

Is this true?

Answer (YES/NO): NO